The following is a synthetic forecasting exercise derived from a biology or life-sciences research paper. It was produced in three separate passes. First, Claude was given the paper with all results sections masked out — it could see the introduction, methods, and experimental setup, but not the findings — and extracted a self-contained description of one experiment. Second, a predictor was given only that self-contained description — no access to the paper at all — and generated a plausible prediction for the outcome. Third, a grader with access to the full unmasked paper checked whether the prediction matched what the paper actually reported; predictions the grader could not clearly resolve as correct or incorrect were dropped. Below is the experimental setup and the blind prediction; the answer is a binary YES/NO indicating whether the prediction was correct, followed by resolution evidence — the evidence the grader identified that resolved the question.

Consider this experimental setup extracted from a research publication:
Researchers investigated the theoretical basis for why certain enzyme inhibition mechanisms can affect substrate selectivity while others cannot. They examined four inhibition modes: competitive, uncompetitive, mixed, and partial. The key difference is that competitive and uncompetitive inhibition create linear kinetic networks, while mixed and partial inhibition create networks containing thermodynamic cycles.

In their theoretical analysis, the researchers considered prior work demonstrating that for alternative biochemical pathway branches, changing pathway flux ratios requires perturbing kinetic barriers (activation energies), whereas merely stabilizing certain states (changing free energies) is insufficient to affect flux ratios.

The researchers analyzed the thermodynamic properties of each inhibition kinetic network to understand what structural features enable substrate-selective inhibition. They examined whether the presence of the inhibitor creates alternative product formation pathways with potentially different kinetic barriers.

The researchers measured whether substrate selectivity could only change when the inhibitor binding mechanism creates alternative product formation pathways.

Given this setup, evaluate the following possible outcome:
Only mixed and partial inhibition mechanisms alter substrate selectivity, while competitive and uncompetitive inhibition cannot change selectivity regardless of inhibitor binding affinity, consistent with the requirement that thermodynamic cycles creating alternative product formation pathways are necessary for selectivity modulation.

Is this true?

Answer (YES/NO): YES